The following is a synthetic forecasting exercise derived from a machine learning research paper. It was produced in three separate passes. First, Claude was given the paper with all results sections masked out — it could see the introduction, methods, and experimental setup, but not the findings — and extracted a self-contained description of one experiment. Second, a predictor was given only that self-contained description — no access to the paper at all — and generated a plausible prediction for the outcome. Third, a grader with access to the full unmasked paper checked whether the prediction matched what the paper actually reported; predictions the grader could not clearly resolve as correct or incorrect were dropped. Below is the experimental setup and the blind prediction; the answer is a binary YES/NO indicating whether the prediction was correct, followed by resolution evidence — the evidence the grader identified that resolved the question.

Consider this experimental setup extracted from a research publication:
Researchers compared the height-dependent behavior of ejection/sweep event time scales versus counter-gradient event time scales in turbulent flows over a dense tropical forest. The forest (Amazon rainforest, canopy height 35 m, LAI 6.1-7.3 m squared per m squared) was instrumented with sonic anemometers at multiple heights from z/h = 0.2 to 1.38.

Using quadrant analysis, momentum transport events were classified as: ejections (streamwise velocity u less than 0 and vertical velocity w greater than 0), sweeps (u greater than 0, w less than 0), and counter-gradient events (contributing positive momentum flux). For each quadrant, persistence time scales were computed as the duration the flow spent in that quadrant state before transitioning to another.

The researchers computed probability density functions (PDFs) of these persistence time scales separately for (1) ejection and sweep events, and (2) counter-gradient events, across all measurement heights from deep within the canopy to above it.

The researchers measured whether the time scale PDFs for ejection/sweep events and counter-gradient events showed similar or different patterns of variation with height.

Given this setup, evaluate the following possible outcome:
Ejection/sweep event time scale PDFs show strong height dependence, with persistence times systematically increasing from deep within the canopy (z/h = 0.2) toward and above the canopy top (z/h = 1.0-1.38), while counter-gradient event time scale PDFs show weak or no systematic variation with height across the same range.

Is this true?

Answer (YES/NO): NO